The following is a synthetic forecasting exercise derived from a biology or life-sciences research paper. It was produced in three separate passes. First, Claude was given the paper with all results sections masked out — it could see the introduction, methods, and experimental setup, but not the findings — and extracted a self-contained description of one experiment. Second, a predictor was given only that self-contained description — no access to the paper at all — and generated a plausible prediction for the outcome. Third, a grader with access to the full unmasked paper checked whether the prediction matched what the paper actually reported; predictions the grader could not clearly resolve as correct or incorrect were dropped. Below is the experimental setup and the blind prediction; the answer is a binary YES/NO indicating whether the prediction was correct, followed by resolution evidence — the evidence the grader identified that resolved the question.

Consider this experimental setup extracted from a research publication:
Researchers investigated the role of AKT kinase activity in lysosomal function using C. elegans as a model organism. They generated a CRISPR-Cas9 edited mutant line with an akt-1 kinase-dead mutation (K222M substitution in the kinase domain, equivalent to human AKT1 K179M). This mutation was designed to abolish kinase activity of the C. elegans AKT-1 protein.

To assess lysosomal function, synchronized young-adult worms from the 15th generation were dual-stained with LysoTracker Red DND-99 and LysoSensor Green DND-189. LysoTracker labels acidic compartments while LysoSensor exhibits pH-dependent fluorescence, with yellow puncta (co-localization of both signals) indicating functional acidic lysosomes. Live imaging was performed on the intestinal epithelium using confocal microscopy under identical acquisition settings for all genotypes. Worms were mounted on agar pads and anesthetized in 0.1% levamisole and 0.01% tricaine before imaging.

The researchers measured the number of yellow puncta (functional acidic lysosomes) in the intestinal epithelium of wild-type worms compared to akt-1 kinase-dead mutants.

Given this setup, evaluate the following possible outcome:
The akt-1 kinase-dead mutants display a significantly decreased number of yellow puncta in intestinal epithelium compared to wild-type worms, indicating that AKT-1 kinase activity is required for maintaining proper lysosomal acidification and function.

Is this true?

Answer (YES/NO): NO